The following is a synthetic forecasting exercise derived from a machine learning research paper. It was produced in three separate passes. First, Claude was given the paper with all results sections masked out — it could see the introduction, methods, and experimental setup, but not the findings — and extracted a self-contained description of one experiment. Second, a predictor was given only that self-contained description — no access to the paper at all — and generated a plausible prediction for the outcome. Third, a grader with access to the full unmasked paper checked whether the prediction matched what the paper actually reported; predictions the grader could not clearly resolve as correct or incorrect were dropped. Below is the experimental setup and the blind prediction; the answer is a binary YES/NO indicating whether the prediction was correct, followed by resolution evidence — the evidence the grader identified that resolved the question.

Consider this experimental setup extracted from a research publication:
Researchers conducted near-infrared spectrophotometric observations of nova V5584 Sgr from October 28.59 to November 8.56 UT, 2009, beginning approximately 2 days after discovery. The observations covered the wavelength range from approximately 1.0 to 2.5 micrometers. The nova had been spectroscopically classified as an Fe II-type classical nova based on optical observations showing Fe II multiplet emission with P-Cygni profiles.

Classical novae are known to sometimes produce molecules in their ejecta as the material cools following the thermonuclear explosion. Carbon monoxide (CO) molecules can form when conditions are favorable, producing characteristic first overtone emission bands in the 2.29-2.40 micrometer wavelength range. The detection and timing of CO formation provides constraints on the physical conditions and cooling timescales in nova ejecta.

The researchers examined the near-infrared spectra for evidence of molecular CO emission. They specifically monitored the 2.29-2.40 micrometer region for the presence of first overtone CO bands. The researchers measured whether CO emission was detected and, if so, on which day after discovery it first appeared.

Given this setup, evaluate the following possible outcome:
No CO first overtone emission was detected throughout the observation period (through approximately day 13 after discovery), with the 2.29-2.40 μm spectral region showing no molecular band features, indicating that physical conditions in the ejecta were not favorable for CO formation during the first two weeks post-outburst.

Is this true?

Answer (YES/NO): NO